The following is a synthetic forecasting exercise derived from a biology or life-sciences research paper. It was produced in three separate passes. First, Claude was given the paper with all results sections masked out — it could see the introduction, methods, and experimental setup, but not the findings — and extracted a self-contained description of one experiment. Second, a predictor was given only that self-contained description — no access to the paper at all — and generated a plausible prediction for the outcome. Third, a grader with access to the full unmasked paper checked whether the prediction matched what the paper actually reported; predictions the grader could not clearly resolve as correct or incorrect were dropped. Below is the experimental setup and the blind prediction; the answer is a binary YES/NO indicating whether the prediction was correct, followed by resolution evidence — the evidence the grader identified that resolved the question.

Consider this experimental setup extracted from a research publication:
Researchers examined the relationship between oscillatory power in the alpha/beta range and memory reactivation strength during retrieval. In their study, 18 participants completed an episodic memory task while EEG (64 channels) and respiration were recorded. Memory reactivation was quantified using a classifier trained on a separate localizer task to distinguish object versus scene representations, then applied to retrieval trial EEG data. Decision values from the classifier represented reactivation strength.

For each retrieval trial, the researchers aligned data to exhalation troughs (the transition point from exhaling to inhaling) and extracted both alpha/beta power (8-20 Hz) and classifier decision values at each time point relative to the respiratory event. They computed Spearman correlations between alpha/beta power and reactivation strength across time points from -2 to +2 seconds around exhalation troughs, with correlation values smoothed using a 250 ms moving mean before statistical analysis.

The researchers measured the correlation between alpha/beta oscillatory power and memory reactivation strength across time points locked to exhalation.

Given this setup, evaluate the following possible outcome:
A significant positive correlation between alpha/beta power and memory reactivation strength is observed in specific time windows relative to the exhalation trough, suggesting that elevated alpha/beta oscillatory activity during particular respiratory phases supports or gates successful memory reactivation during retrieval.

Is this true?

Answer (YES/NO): NO